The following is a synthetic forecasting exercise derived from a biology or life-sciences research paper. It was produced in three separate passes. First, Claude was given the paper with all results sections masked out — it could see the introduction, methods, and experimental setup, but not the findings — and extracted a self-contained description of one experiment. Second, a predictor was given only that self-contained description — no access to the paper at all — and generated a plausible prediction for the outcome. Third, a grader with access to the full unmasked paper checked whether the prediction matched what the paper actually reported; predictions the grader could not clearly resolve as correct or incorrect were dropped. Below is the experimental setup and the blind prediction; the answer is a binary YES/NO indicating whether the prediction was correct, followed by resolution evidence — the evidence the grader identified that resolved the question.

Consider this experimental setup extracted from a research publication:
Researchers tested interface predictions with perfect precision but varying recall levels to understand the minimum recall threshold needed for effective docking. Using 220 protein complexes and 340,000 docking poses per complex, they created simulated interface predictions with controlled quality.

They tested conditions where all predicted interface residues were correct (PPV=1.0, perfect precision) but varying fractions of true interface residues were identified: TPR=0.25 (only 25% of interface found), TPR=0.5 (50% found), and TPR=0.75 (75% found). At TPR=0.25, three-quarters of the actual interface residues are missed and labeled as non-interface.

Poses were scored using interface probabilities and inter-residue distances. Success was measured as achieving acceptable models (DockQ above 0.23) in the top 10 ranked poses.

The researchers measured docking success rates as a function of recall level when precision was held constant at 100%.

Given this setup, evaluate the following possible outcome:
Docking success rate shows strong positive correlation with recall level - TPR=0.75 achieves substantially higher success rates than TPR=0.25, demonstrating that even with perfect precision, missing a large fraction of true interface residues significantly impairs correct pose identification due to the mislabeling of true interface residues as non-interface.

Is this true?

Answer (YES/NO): YES